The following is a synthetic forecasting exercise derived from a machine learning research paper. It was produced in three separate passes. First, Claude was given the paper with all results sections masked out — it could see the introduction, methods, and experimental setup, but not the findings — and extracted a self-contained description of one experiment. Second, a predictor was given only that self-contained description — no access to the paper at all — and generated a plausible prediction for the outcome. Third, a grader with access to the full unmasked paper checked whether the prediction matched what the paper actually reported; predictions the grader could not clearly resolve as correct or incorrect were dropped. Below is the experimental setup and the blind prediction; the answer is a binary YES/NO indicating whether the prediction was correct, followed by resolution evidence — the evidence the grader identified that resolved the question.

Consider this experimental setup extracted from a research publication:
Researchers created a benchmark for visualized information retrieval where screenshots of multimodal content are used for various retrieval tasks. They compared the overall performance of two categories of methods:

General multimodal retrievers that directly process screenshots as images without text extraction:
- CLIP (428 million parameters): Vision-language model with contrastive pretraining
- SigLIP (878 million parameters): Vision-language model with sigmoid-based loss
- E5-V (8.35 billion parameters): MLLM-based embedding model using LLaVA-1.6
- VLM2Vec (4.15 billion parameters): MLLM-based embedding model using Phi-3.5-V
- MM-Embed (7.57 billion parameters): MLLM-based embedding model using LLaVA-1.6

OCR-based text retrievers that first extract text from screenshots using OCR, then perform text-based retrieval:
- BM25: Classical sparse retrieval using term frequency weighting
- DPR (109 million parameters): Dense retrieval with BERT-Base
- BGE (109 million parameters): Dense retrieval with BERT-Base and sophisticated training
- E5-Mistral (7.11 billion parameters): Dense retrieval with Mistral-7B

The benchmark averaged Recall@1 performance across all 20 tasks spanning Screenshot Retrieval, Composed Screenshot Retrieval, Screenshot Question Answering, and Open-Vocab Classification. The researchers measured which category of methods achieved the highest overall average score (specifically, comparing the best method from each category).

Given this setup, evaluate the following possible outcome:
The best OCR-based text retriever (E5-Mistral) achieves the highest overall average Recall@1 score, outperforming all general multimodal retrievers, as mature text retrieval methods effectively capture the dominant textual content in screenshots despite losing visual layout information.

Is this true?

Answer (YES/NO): YES